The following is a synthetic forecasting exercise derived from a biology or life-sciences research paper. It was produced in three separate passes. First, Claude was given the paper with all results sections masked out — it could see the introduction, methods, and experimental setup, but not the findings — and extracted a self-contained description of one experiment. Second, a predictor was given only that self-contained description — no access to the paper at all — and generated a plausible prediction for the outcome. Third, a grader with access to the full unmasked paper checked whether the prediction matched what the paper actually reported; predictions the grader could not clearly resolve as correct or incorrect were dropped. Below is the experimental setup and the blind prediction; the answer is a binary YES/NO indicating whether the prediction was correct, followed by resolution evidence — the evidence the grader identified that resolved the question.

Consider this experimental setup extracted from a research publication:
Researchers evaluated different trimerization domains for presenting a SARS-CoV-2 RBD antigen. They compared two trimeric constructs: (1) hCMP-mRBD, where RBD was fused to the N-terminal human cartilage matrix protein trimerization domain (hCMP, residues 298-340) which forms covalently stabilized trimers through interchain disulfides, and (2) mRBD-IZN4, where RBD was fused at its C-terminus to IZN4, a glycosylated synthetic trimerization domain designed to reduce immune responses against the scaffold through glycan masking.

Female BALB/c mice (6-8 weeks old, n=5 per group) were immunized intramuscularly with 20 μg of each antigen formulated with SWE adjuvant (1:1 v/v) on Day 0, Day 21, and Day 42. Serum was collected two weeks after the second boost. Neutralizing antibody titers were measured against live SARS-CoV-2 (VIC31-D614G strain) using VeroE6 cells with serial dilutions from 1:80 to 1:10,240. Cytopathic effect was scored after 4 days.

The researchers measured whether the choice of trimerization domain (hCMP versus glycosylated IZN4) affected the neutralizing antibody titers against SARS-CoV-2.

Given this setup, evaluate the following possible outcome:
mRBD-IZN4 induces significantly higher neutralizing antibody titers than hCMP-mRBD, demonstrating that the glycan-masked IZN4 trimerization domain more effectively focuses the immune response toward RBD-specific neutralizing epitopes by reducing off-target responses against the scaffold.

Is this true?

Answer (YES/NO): NO